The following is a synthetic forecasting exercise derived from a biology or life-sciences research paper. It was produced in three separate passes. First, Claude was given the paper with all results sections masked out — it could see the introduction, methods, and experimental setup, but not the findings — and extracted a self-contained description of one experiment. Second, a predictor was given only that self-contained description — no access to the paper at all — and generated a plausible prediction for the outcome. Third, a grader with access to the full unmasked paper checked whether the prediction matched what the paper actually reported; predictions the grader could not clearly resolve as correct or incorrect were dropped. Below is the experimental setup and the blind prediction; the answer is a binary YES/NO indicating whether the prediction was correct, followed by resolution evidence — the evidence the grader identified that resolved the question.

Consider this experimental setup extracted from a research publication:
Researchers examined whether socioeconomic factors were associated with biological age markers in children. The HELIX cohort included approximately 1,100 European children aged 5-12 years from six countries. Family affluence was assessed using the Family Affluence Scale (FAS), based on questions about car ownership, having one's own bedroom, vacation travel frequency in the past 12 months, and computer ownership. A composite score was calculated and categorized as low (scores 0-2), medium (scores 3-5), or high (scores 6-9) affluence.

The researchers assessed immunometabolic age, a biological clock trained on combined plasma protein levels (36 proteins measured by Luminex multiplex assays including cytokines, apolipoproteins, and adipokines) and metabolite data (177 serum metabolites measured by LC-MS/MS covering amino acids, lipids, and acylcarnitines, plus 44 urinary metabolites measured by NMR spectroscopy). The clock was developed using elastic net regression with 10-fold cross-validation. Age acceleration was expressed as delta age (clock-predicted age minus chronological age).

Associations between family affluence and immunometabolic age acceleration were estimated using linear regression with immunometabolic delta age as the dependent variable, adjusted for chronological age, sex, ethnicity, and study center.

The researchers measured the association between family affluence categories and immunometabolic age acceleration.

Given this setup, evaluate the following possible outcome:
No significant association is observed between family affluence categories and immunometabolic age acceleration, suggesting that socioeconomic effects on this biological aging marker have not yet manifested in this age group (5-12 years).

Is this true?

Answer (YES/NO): YES